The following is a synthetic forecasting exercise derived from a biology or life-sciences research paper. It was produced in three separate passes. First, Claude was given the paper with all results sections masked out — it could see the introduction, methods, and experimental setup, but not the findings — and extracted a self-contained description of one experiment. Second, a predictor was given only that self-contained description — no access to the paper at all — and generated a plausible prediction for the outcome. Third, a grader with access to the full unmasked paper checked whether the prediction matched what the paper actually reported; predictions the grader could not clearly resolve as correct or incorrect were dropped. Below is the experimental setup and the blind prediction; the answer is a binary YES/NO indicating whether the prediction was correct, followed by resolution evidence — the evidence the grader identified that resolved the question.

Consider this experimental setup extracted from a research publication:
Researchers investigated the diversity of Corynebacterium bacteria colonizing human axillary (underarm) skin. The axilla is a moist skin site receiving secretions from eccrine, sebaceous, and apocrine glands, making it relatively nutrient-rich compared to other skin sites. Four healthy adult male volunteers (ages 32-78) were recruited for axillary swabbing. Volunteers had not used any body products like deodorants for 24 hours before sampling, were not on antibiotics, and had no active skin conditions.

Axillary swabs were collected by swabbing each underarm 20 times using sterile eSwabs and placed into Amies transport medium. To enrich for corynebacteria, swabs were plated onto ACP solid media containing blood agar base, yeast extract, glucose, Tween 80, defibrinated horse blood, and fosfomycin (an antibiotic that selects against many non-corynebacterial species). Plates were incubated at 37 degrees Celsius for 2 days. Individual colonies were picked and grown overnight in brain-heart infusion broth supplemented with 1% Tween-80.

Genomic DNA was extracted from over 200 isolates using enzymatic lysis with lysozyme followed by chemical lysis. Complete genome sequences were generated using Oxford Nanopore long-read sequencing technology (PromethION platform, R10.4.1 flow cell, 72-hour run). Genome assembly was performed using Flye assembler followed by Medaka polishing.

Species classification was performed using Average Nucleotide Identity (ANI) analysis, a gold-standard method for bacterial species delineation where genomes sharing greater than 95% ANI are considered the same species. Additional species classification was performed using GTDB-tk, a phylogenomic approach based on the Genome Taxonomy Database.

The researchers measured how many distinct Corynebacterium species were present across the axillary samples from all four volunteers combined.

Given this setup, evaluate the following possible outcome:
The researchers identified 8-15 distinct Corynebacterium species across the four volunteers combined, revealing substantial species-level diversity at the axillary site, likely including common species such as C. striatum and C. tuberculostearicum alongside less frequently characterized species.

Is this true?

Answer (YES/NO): NO